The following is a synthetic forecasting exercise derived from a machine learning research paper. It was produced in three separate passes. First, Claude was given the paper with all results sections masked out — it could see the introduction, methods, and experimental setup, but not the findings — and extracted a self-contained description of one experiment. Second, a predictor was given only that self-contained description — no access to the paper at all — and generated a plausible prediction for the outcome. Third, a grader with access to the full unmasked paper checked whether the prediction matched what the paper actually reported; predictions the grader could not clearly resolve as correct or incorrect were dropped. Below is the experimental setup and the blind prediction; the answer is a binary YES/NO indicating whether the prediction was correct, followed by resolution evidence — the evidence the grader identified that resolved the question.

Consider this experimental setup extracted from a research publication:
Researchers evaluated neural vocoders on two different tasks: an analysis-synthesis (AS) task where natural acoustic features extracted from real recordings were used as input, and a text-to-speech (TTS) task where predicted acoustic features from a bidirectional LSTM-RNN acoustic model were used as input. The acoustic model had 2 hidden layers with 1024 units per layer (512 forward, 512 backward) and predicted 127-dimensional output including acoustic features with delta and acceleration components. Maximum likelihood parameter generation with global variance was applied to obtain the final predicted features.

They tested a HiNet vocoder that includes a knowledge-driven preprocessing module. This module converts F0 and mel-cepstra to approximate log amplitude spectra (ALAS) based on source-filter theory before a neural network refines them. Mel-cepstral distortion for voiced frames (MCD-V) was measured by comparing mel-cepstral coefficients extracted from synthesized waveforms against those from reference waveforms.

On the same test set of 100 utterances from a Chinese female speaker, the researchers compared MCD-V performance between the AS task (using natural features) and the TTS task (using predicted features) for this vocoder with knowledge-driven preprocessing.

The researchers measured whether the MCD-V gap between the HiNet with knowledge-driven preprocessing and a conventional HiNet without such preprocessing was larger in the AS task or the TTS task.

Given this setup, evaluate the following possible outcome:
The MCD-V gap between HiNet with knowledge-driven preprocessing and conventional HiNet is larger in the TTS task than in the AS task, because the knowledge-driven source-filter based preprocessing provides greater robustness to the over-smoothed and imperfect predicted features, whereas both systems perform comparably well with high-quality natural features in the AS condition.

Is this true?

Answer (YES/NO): YES